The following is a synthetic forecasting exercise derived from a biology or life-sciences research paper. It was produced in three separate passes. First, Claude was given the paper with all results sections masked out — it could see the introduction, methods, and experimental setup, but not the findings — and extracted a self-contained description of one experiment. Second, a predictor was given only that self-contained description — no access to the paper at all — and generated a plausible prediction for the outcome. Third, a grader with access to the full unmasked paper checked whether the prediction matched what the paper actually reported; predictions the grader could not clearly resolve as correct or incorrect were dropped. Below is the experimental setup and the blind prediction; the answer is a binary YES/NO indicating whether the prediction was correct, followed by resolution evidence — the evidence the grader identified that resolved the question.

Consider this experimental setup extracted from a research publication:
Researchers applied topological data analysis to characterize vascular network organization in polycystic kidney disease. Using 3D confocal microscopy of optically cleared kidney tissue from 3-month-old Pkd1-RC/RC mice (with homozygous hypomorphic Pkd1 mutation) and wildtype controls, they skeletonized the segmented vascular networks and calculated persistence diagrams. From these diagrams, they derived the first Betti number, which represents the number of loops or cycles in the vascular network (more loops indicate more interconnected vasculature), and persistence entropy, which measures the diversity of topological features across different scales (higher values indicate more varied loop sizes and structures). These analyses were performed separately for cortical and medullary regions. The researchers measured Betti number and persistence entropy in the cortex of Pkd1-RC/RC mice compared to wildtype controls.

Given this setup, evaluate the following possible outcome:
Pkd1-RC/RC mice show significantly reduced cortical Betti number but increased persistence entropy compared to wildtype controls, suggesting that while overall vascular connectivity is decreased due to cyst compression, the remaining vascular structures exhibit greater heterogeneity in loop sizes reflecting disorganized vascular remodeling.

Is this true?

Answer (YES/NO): NO